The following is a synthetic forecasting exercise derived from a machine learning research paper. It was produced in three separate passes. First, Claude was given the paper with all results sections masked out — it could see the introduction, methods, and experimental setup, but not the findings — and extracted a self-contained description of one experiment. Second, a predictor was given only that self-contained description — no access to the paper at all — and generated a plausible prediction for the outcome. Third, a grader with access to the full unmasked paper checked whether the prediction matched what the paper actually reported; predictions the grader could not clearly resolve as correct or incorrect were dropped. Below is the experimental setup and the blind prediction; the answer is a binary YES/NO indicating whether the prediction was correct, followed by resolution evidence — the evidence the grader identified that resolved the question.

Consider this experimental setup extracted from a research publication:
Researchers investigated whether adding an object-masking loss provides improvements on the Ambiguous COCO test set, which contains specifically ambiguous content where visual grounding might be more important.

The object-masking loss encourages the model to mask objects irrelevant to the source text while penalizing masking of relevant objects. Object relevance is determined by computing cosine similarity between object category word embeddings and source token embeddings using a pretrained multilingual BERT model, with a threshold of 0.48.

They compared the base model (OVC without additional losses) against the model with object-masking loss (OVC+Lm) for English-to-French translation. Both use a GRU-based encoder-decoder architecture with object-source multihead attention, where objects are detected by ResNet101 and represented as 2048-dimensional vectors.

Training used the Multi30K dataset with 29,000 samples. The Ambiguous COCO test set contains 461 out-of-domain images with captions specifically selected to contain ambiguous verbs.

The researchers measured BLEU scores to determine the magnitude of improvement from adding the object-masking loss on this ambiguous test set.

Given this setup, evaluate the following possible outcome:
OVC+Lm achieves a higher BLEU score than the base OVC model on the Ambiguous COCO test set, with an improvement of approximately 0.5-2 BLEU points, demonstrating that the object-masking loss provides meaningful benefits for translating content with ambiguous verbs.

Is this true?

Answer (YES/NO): YES